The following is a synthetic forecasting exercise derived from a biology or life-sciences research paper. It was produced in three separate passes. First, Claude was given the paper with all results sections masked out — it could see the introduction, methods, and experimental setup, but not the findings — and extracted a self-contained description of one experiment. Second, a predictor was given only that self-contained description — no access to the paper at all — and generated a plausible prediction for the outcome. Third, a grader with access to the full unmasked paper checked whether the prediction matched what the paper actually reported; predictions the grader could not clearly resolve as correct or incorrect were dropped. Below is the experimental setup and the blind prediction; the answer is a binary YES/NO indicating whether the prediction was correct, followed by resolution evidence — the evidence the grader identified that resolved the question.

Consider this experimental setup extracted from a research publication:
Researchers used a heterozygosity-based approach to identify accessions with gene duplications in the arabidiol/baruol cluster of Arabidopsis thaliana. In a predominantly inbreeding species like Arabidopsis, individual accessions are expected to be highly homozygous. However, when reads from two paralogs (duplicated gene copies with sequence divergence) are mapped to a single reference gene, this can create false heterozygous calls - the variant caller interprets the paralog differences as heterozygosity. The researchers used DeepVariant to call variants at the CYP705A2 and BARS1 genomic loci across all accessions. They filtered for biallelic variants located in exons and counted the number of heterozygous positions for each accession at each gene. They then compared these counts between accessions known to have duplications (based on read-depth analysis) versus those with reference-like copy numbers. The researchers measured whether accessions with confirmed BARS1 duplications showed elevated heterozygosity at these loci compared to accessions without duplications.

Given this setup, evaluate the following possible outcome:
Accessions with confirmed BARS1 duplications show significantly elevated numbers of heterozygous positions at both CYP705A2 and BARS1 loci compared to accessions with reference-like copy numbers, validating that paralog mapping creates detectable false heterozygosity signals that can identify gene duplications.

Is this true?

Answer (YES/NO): NO